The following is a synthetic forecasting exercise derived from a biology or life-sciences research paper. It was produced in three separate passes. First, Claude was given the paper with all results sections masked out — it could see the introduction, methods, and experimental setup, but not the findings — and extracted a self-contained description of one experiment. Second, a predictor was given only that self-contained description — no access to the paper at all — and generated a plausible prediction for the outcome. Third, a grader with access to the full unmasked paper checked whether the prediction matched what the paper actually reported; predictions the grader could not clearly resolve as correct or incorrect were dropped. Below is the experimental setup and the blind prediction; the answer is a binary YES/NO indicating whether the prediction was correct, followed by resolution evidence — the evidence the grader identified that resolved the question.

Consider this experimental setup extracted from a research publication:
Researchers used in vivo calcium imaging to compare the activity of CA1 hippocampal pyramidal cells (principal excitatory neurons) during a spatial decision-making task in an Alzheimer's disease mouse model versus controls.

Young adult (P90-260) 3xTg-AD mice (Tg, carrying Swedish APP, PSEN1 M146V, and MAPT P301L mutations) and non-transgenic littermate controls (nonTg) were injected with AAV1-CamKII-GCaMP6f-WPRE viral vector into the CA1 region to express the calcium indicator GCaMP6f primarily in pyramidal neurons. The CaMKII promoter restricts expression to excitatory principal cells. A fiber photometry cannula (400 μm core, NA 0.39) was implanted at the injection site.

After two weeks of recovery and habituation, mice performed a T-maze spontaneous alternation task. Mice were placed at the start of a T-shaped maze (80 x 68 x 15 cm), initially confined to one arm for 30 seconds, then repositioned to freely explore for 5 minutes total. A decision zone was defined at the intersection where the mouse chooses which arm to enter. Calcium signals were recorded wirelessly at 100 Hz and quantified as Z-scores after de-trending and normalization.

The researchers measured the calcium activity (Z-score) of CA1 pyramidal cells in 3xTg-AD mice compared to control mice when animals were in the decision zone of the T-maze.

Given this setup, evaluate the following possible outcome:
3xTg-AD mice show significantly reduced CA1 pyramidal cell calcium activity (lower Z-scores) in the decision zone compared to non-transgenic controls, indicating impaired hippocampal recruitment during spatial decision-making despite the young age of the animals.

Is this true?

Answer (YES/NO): YES